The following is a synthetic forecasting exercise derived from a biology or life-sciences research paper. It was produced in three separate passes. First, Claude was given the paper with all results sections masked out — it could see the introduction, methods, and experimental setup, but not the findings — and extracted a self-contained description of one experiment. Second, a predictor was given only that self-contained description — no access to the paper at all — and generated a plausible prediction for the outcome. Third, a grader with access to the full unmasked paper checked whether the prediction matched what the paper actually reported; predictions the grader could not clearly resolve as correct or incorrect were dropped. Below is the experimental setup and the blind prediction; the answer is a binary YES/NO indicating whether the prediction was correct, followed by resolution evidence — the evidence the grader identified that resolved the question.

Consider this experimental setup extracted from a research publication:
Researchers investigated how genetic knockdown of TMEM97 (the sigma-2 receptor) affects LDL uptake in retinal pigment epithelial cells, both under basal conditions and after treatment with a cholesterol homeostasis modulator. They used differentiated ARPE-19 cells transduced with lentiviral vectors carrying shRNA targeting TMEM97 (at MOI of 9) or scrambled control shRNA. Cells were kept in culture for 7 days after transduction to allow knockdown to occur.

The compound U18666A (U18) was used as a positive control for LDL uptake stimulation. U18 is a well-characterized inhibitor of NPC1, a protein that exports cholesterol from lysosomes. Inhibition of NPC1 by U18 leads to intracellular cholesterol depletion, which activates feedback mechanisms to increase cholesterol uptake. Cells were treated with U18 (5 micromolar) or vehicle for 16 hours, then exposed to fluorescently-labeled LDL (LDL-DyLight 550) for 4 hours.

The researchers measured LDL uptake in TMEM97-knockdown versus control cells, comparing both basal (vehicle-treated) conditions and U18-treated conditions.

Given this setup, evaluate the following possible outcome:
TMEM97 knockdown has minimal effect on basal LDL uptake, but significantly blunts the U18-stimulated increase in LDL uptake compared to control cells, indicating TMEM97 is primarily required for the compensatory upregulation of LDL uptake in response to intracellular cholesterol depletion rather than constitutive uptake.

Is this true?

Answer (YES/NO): YES